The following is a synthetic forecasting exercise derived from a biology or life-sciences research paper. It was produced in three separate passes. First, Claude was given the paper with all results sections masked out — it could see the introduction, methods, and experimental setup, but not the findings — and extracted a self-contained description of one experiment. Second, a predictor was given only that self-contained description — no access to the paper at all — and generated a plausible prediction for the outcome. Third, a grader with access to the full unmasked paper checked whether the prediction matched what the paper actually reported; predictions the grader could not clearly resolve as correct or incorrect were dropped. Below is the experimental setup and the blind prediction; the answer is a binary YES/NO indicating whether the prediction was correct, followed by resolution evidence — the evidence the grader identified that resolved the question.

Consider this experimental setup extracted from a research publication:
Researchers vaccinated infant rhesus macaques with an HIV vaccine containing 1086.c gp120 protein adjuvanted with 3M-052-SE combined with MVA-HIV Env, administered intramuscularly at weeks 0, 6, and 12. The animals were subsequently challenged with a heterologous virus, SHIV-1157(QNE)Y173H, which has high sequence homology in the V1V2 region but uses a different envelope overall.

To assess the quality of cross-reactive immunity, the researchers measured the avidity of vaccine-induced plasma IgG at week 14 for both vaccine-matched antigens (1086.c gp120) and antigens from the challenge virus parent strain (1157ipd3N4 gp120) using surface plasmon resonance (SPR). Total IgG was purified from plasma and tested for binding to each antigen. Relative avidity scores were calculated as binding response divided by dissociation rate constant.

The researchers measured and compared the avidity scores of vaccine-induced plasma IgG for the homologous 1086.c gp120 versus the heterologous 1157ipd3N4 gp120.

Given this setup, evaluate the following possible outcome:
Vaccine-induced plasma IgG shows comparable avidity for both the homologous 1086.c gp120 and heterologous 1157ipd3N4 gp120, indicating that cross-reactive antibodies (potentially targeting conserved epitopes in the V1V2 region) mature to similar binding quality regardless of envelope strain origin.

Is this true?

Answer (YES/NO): NO